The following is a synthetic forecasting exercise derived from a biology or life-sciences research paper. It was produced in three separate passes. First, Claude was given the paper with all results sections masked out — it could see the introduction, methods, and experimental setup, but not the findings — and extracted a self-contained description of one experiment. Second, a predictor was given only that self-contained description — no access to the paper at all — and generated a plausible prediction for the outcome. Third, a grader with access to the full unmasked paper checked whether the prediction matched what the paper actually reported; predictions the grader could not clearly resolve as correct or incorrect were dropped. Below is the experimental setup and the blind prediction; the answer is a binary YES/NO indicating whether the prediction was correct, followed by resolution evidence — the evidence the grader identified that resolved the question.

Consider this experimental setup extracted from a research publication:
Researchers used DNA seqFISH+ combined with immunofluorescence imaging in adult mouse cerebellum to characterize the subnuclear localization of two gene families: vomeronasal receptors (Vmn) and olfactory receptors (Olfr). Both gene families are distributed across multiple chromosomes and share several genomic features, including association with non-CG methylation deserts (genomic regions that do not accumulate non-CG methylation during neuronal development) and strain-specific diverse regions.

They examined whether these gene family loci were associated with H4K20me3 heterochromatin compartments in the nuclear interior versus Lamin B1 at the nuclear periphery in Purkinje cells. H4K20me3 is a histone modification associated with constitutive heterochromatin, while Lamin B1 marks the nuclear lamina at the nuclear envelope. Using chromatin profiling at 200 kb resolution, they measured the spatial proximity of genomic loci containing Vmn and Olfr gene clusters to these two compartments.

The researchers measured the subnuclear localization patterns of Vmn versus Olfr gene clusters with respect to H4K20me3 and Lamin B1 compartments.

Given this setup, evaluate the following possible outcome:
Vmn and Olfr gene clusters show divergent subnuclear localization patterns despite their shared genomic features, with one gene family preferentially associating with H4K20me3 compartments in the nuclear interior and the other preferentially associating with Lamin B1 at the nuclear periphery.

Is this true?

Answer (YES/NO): NO